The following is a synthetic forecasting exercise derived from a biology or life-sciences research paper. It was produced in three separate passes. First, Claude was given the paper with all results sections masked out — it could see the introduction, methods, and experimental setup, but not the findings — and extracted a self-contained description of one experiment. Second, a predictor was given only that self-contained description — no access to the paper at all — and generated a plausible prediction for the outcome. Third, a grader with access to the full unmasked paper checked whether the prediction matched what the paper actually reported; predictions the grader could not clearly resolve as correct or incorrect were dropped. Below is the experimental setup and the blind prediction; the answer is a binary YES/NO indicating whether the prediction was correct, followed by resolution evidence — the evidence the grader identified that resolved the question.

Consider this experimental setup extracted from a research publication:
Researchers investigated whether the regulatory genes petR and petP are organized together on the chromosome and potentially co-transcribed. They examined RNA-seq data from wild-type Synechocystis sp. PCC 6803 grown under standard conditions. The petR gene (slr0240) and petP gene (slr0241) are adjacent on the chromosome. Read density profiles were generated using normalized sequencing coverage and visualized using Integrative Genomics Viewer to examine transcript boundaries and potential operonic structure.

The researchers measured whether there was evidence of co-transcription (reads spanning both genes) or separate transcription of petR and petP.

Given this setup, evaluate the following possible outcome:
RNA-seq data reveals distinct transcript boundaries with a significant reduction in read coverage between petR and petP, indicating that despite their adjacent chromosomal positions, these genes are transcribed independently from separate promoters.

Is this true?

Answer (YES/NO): NO